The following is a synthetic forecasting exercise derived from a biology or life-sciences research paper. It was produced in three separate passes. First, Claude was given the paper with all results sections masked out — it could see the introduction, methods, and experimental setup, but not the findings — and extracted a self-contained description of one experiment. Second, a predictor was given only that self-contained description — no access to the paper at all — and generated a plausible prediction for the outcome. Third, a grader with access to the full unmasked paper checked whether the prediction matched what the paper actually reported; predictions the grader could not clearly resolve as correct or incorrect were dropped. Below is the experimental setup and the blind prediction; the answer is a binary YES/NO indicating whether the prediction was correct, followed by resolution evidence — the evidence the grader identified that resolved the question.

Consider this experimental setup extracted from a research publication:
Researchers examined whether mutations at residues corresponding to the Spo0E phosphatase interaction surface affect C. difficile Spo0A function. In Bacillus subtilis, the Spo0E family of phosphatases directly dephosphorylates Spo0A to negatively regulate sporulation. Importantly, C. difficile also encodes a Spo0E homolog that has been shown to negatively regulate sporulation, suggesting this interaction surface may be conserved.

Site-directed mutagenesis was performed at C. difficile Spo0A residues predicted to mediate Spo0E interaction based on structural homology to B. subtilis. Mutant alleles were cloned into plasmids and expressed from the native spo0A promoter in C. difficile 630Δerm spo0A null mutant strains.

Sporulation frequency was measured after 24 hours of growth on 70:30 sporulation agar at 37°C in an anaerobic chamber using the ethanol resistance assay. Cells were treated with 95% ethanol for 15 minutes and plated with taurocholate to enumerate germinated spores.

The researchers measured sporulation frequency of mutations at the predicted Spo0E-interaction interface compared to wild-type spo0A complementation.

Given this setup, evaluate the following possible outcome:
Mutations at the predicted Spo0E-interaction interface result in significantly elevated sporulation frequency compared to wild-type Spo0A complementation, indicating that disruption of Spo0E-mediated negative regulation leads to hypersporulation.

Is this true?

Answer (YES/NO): YES